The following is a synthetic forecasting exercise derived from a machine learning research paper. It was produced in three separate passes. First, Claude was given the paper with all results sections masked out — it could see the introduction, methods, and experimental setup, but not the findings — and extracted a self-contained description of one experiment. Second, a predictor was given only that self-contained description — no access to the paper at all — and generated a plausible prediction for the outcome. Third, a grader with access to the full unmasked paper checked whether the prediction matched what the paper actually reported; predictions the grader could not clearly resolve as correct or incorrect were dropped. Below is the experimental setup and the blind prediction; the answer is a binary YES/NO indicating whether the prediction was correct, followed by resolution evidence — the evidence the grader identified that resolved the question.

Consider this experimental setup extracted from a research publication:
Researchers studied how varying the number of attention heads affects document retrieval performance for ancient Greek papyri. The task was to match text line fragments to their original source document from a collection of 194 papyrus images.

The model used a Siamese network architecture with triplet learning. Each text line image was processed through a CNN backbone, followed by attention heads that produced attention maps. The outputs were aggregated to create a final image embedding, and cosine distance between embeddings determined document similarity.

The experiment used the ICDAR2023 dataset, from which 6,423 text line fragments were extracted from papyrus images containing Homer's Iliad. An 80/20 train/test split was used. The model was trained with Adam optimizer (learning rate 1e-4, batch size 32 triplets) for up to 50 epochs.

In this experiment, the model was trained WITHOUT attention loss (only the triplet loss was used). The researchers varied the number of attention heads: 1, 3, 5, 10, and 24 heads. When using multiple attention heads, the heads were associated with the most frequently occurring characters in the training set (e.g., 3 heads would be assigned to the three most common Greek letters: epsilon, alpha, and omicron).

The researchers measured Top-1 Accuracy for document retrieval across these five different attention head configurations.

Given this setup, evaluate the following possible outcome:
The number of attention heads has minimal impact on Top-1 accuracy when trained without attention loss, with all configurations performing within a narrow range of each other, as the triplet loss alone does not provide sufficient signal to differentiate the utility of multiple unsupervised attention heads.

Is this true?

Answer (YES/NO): NO